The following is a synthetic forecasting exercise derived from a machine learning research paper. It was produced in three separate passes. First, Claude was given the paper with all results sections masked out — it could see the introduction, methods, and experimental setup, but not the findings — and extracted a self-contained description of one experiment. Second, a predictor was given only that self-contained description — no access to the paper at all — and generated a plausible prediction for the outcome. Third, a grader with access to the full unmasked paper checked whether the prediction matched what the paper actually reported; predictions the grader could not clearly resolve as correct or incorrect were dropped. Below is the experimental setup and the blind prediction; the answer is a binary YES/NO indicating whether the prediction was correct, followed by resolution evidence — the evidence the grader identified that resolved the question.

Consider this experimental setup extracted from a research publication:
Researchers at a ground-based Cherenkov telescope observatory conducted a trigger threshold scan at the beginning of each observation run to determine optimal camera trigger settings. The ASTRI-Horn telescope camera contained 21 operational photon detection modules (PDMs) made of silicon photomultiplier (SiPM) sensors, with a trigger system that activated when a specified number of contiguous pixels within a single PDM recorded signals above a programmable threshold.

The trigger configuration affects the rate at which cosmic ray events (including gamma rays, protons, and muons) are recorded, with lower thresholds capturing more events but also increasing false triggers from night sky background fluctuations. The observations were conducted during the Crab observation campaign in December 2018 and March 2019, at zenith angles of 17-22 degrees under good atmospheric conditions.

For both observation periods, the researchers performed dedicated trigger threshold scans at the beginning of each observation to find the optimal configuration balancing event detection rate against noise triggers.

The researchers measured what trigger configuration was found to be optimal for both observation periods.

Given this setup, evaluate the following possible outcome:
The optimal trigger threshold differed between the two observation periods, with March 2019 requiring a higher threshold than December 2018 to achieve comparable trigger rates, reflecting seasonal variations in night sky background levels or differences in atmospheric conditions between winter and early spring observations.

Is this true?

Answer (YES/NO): NO